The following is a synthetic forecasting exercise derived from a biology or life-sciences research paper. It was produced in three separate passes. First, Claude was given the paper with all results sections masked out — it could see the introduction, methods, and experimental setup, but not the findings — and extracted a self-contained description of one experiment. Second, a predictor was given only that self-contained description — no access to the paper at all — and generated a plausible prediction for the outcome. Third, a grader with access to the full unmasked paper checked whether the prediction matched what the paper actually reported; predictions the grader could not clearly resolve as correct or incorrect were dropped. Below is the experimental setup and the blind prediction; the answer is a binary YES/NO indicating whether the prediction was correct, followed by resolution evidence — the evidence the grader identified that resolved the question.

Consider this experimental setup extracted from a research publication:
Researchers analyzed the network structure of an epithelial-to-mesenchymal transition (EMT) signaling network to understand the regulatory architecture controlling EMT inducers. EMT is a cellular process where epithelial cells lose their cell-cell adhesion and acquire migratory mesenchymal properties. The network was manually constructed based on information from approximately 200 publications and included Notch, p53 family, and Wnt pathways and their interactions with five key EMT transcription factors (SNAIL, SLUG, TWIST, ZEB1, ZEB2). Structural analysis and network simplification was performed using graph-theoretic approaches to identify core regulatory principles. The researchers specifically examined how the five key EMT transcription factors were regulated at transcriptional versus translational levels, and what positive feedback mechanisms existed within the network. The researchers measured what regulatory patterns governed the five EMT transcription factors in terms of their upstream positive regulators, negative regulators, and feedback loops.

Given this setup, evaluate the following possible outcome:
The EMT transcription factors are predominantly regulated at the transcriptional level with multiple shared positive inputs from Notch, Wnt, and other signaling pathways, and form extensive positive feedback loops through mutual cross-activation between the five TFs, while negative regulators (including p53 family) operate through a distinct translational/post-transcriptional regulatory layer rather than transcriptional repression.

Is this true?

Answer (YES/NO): NO